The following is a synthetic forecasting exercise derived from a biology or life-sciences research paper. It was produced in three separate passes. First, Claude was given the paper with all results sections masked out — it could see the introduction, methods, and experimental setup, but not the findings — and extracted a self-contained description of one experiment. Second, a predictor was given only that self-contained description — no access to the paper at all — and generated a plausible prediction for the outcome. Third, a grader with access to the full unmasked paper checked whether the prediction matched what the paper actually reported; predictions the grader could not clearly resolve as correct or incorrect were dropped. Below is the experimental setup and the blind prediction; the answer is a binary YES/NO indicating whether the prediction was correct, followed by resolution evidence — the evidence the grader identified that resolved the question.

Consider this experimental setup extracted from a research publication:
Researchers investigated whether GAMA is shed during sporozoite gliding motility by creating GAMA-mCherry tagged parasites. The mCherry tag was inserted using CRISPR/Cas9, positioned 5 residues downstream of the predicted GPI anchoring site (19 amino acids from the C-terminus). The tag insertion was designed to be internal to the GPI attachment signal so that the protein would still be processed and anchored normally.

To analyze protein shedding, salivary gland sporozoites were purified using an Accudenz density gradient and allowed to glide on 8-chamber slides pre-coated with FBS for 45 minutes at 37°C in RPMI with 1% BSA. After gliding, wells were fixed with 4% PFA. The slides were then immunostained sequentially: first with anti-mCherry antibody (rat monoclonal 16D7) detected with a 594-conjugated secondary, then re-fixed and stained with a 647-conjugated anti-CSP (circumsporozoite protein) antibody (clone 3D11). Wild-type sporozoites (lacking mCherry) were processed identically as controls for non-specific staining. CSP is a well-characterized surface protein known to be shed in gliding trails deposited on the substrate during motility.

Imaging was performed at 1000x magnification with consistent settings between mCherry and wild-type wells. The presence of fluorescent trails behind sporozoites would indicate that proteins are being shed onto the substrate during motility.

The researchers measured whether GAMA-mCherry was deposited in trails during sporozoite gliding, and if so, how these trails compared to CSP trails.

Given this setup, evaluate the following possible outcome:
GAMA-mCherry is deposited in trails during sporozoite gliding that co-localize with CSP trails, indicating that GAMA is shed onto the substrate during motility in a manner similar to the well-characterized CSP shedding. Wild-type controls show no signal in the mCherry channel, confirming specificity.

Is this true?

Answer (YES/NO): YES